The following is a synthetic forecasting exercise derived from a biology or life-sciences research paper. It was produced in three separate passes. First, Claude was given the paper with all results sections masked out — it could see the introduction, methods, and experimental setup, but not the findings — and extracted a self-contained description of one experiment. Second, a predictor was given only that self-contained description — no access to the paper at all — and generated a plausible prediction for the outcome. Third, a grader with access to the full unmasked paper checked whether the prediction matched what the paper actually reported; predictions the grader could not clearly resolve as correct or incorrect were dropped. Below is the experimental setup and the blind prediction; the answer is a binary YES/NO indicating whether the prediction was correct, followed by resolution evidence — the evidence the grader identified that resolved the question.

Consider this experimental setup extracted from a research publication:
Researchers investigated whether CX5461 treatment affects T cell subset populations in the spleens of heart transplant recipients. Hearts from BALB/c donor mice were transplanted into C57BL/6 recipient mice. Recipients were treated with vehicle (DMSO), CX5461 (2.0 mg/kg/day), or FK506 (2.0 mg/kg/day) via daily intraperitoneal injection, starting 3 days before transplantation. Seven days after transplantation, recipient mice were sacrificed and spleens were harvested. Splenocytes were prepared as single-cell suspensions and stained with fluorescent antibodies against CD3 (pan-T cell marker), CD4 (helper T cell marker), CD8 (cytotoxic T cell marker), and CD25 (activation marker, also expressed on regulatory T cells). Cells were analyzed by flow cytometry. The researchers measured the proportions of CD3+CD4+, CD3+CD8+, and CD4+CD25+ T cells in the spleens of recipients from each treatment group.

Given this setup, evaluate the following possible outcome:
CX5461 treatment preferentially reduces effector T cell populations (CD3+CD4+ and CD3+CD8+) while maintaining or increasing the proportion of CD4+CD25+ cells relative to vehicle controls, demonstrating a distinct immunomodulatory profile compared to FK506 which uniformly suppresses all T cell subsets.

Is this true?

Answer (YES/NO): NO